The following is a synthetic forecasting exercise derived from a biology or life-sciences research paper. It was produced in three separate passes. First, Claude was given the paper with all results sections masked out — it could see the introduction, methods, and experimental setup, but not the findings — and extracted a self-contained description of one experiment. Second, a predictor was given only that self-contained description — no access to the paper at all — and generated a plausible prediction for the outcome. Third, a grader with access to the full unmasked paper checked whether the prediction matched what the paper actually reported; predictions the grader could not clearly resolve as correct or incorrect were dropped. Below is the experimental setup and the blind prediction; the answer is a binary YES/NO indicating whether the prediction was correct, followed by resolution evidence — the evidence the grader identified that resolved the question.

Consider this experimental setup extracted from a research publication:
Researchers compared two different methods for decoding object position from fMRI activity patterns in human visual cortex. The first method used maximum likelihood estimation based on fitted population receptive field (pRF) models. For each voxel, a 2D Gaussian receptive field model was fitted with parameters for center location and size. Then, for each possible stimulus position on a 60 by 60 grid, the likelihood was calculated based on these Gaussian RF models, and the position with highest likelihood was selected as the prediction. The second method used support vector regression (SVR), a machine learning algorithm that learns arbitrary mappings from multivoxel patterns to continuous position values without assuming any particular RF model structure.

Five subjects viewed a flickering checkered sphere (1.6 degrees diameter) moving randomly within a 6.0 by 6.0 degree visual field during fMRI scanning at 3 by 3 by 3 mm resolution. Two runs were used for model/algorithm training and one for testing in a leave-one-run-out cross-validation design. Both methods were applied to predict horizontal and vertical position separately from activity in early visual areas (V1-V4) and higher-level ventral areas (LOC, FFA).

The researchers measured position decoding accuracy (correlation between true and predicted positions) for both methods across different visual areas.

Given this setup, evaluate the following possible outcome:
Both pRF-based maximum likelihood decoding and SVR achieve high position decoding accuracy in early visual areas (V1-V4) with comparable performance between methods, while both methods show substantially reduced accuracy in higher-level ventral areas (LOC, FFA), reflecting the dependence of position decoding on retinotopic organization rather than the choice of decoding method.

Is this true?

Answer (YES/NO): NO